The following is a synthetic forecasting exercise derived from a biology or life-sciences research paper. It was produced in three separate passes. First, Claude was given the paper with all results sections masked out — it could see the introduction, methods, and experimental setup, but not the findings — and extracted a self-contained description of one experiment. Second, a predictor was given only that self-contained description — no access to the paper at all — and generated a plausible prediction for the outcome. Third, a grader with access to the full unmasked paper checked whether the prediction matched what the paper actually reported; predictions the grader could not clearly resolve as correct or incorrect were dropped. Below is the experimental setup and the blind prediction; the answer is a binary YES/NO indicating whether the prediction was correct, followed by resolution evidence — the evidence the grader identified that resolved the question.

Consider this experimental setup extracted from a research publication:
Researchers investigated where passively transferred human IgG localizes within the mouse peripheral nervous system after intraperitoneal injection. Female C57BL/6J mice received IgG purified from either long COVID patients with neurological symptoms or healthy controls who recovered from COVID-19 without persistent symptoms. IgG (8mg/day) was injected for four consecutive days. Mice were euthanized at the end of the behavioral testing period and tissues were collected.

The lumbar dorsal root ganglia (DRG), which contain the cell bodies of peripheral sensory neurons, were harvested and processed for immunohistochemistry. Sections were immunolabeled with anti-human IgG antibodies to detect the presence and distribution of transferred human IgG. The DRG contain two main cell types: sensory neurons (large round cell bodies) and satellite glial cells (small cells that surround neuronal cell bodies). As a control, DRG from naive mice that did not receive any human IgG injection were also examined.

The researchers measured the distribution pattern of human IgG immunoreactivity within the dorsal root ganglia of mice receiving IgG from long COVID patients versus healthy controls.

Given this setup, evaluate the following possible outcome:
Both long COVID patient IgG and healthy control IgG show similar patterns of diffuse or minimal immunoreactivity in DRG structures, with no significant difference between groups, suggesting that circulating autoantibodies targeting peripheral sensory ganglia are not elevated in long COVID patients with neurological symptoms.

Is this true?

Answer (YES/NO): NO